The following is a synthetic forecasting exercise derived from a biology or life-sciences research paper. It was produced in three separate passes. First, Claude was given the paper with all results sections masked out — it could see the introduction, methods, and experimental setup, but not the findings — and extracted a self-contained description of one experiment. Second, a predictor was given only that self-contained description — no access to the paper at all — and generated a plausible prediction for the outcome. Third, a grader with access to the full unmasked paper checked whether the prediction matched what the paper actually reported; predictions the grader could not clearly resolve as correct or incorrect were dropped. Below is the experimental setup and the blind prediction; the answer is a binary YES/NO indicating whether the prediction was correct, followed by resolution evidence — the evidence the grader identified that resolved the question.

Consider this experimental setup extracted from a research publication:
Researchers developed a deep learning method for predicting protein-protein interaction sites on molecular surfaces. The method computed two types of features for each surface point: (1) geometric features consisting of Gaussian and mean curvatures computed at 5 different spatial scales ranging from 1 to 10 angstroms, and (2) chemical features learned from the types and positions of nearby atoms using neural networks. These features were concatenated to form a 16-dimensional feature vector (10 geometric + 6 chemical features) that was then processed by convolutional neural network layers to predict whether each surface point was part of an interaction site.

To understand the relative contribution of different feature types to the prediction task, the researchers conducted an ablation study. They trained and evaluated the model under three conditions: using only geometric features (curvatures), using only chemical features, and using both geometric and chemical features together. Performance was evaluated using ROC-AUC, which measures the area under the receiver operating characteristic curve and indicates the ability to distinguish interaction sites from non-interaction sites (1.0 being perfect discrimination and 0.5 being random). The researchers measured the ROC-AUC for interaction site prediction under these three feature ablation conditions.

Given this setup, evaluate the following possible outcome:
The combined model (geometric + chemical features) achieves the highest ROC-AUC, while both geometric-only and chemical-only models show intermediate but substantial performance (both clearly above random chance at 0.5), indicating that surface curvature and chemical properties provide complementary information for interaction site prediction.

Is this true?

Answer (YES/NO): NO